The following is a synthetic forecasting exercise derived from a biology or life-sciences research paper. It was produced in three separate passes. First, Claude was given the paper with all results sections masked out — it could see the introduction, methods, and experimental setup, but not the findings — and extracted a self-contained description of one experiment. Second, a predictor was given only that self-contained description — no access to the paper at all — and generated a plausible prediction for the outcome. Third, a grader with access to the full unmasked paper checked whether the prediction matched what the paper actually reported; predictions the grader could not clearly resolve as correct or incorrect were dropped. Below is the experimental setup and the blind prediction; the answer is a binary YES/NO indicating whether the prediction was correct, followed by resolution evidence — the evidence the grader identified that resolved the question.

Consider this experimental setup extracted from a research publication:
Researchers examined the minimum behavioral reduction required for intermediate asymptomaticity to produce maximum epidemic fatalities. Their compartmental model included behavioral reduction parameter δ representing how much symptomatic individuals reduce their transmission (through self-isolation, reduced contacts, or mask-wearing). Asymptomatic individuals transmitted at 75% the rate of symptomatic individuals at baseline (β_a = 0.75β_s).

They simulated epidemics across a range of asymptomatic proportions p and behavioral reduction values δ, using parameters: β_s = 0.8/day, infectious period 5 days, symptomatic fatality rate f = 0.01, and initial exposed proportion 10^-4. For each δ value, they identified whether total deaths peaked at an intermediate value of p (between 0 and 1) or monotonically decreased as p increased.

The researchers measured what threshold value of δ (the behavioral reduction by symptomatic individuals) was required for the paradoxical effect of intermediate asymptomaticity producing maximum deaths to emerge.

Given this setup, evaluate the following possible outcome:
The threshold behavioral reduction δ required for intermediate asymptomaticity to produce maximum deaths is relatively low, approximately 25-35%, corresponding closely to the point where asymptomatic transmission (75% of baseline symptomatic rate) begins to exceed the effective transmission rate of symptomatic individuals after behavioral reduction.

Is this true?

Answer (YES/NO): NO